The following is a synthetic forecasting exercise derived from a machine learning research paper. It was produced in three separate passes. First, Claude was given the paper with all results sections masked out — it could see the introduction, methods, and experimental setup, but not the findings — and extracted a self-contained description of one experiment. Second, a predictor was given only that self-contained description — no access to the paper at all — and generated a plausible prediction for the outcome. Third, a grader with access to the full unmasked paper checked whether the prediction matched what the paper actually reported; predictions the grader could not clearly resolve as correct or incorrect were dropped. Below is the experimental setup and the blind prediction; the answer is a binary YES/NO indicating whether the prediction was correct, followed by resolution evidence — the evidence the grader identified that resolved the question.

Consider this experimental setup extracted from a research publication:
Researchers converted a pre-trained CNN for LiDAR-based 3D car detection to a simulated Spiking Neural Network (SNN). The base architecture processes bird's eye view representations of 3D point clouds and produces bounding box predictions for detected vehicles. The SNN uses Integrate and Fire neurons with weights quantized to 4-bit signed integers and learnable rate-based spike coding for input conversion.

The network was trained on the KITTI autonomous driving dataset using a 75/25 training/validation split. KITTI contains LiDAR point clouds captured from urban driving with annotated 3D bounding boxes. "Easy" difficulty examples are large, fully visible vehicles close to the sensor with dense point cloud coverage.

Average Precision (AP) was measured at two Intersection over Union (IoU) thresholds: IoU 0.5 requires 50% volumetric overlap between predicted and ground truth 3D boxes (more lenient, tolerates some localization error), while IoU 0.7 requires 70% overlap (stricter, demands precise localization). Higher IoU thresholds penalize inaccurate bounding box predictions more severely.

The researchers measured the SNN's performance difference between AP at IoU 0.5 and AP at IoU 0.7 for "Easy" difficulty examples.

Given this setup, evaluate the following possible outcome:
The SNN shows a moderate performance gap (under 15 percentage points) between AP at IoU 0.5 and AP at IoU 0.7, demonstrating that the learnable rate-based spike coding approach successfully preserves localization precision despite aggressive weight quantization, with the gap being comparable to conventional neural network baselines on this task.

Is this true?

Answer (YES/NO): YES